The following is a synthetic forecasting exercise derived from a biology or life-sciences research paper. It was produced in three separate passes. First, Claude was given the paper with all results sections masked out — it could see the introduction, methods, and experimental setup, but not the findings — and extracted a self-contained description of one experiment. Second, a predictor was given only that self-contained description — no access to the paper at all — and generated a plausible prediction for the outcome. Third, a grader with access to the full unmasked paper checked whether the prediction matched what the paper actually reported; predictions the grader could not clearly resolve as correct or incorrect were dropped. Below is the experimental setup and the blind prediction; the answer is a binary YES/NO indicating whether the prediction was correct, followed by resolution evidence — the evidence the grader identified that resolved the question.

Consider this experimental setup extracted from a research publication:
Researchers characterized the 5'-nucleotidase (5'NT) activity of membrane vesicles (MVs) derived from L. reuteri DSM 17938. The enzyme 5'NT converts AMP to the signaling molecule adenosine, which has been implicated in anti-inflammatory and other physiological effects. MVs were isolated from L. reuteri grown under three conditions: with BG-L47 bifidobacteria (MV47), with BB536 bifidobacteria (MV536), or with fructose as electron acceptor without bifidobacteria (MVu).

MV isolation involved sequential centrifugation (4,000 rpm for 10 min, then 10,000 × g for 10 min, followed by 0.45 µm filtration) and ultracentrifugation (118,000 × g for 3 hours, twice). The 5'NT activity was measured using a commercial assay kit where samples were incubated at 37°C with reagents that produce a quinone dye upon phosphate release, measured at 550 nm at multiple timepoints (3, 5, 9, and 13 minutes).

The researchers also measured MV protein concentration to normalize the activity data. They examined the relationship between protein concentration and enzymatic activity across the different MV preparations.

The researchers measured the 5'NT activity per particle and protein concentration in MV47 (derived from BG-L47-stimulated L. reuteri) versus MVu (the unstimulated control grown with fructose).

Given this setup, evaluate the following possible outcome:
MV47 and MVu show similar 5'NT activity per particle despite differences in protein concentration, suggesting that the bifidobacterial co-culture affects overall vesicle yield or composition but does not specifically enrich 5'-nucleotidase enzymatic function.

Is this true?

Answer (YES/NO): NO